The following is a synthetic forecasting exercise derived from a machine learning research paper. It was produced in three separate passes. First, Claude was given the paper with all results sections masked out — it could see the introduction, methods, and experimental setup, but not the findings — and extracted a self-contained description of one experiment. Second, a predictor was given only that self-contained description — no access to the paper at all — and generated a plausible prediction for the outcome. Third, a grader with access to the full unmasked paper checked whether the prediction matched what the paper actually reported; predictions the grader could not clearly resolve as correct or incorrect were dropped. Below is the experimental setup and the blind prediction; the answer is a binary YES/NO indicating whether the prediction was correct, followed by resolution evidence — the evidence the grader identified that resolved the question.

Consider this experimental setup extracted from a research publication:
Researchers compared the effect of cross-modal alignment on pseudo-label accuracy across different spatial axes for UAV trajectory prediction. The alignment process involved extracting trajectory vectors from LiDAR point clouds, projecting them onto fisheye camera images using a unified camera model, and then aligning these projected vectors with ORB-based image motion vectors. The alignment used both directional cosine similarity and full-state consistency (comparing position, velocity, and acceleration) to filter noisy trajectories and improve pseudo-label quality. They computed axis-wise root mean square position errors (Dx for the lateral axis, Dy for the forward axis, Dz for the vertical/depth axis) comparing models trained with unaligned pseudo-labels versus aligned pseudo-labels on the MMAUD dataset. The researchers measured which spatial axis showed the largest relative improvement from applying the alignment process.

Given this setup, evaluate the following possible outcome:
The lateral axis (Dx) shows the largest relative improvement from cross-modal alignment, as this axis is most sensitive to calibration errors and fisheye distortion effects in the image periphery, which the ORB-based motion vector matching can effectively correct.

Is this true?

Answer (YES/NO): NO